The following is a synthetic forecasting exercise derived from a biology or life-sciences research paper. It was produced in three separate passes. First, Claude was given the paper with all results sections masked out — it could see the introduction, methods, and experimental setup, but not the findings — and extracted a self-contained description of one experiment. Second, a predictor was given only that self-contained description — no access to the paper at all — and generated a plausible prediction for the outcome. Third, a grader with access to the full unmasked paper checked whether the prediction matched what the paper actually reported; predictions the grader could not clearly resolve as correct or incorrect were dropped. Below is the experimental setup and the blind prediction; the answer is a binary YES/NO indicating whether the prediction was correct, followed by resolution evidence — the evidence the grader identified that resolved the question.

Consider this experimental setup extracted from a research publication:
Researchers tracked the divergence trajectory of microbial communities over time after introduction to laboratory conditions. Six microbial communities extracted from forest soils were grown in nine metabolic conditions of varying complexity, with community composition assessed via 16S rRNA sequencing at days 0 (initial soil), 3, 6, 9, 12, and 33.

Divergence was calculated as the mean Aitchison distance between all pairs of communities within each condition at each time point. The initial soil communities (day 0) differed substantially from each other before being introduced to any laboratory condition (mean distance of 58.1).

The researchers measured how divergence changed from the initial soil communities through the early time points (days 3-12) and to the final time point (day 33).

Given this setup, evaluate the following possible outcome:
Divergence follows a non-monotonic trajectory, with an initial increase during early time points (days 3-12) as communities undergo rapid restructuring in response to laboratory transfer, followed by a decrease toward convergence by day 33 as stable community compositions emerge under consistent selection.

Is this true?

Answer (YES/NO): NO